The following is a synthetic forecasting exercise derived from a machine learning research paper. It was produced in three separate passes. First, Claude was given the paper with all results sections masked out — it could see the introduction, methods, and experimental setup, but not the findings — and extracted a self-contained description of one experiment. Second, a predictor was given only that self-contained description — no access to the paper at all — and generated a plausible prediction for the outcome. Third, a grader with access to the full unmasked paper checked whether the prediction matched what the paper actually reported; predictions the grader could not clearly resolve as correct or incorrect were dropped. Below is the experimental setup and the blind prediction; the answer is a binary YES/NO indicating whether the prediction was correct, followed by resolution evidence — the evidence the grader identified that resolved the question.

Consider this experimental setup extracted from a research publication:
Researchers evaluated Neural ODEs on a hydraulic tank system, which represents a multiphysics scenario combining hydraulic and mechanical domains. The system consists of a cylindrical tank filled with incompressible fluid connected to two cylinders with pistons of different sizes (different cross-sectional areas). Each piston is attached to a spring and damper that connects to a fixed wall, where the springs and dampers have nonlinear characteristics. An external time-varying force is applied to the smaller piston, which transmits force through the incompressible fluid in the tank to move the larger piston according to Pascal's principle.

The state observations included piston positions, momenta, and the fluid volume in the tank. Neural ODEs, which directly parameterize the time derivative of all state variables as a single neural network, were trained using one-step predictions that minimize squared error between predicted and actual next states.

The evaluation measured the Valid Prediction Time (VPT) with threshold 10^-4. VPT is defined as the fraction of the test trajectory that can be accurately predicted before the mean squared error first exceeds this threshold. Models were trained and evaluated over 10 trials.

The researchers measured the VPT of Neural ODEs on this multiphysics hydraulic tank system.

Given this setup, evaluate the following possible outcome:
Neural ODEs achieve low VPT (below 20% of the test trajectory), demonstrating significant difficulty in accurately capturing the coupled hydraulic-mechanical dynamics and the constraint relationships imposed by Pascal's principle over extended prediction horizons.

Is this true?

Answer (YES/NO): YES